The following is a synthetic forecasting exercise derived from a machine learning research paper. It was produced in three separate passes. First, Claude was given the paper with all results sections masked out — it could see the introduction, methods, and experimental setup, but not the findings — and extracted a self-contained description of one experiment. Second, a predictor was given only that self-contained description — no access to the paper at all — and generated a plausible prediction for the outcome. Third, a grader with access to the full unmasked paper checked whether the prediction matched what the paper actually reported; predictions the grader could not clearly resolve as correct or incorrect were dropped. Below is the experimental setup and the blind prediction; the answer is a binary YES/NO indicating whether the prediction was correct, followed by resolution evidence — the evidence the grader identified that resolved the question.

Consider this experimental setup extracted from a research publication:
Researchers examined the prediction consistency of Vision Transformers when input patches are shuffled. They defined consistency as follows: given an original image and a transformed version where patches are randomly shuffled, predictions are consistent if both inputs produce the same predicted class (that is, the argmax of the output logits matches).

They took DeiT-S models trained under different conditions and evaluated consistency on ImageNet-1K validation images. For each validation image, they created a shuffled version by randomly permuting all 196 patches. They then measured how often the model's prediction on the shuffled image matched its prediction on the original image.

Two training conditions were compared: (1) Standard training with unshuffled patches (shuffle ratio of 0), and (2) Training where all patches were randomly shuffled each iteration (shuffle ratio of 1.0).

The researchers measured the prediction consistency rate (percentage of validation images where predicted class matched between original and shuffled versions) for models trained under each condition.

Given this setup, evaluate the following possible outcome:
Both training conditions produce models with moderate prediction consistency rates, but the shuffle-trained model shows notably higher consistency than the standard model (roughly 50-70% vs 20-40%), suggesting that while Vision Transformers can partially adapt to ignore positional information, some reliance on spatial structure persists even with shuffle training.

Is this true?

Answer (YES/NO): NO